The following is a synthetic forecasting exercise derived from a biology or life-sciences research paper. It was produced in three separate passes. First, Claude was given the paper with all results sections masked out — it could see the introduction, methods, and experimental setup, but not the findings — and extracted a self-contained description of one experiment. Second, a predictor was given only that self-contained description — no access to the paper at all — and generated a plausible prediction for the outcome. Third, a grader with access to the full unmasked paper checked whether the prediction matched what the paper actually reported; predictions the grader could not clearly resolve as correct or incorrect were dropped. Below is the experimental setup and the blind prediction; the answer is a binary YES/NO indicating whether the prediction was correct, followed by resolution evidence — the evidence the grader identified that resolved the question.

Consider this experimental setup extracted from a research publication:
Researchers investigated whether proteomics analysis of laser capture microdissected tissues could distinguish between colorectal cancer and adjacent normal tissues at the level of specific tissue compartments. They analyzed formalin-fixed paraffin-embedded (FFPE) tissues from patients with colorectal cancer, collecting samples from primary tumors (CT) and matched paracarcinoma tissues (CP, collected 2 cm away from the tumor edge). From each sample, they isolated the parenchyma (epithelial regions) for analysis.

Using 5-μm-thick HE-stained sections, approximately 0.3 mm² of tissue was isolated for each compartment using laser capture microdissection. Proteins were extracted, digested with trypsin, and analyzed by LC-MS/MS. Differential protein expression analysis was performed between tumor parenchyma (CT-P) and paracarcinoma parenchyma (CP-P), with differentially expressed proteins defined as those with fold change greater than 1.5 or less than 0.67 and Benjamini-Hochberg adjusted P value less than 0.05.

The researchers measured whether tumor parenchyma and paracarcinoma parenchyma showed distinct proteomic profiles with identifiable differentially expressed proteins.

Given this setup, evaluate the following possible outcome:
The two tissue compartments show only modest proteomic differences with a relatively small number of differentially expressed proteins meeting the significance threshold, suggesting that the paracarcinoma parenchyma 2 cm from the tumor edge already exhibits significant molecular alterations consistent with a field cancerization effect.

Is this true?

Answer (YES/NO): NO